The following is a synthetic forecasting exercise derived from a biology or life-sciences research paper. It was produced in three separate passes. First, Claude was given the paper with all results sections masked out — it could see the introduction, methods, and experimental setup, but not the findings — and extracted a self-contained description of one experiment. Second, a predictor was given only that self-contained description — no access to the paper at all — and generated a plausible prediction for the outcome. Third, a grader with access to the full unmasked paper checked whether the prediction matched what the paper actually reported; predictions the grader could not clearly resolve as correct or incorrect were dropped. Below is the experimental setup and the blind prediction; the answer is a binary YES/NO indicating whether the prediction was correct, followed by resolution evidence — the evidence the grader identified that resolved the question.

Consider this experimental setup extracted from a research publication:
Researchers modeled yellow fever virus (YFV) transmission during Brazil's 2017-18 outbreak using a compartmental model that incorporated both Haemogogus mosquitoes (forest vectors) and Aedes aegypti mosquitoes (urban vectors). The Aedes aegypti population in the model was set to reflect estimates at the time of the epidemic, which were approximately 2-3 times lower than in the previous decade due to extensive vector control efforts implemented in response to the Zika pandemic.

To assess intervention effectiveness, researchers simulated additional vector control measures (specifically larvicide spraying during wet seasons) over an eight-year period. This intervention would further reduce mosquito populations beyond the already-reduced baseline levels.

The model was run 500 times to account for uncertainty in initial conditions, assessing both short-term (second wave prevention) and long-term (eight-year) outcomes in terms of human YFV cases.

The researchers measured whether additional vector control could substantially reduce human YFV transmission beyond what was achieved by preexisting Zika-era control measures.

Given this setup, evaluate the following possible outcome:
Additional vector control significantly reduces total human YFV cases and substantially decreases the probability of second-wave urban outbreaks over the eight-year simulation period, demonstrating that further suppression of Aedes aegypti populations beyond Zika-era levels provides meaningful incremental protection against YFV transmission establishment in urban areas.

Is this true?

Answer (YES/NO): NO